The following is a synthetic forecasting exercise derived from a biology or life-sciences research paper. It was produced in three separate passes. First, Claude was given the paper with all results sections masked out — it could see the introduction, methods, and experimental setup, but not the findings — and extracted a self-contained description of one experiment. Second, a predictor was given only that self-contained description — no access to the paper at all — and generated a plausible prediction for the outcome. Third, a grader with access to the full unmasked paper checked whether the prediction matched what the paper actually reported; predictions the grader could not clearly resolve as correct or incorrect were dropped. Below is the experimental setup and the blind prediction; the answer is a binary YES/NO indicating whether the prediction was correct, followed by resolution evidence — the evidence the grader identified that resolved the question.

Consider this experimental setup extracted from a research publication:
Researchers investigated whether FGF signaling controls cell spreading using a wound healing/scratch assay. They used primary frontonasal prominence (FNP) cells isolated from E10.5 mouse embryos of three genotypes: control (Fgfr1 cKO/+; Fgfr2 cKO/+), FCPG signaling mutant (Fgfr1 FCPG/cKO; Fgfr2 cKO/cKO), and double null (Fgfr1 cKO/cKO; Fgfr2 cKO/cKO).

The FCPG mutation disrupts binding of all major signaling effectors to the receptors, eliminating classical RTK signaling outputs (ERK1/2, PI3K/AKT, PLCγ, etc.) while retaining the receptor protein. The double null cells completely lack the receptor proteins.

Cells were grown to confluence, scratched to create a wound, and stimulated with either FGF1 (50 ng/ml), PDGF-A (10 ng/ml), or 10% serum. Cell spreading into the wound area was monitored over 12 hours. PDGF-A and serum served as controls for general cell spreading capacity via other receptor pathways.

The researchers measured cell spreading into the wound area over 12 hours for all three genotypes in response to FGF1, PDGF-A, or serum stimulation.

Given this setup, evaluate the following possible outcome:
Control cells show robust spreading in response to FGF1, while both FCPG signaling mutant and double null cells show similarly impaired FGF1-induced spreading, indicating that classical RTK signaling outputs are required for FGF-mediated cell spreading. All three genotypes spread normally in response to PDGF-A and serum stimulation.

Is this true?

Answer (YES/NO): NO